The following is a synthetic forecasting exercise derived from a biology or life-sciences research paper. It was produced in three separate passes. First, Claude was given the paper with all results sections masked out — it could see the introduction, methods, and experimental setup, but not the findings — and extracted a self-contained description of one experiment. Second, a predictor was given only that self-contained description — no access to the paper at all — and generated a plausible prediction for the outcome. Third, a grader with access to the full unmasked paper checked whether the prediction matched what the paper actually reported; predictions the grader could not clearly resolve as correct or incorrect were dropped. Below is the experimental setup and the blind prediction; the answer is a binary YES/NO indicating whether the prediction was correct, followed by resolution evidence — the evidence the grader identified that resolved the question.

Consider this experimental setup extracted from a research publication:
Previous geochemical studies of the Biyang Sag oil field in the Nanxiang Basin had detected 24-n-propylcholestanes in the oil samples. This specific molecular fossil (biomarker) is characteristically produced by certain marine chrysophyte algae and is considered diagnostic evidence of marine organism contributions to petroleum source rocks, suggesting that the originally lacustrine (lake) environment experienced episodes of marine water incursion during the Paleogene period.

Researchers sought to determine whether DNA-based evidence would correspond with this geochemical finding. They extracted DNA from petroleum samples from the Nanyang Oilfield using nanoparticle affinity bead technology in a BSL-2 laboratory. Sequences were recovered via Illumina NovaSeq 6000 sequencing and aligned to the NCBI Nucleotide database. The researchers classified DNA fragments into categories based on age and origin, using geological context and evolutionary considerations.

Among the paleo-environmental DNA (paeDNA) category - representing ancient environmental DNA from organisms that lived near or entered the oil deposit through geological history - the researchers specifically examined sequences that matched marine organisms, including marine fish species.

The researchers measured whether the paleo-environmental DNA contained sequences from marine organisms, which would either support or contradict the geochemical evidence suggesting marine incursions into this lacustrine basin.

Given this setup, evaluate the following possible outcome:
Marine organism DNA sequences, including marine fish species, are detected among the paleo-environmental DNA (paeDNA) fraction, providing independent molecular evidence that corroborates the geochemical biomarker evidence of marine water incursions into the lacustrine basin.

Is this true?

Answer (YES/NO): YES